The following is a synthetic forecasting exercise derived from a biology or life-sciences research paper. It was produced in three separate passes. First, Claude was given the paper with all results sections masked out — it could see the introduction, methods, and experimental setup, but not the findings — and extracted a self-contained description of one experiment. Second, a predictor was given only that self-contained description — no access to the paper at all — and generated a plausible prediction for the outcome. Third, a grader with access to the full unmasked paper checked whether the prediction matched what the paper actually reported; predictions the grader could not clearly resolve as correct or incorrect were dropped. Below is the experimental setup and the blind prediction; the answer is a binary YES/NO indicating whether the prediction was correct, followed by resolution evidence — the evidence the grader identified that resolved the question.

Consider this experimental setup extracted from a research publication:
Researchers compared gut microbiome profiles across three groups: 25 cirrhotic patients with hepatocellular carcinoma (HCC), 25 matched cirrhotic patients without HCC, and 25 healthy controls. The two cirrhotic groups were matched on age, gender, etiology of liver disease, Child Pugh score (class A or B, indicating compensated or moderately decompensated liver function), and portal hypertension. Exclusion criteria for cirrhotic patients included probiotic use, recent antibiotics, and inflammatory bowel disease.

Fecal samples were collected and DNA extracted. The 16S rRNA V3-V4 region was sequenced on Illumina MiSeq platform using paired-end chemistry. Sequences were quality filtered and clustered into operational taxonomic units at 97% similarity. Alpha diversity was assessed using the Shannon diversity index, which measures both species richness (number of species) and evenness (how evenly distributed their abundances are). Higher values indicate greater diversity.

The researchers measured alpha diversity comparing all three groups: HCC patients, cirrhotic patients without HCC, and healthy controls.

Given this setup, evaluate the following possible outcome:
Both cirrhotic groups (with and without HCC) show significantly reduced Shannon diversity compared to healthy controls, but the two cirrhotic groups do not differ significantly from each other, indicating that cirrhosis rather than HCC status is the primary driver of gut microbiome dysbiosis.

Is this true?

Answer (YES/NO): NO